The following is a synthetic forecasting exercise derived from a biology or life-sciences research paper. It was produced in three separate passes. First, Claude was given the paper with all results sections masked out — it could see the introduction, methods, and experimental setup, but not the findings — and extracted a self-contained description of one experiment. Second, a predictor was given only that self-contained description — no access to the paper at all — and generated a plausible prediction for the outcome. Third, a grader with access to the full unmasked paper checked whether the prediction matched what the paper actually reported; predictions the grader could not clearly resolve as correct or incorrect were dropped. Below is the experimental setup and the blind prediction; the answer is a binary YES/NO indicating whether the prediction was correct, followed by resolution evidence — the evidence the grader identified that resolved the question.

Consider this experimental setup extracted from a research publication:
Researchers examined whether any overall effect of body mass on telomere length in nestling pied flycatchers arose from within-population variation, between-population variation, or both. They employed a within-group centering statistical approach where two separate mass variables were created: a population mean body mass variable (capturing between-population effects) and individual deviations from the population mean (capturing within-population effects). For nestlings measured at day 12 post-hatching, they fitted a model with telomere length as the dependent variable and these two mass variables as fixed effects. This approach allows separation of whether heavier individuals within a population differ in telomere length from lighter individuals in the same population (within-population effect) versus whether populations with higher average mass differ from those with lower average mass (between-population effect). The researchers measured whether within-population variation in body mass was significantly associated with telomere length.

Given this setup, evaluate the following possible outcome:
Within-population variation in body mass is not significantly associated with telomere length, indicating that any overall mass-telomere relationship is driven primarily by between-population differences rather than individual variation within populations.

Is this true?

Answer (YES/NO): NO